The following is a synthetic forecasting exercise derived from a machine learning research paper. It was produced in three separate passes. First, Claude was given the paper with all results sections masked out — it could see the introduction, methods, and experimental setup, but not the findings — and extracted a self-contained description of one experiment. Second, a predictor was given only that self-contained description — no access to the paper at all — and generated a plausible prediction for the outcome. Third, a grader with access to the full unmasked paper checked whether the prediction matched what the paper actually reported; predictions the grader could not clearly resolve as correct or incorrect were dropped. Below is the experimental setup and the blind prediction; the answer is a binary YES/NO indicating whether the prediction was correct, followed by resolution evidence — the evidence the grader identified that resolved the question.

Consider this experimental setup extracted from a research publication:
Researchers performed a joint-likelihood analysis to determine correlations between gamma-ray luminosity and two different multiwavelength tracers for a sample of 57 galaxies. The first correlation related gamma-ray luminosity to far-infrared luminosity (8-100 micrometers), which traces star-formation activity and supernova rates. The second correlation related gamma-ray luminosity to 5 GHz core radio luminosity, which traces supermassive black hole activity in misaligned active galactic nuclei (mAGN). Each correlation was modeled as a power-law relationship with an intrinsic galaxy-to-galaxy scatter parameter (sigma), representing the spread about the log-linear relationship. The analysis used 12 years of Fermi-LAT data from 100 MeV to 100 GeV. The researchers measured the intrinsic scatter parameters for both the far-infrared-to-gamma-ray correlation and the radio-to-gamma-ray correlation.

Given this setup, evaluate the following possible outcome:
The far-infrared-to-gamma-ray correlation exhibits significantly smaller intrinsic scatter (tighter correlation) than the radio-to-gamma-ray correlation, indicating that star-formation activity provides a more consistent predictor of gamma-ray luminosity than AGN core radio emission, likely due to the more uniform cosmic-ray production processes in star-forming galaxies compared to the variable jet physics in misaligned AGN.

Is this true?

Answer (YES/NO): YES